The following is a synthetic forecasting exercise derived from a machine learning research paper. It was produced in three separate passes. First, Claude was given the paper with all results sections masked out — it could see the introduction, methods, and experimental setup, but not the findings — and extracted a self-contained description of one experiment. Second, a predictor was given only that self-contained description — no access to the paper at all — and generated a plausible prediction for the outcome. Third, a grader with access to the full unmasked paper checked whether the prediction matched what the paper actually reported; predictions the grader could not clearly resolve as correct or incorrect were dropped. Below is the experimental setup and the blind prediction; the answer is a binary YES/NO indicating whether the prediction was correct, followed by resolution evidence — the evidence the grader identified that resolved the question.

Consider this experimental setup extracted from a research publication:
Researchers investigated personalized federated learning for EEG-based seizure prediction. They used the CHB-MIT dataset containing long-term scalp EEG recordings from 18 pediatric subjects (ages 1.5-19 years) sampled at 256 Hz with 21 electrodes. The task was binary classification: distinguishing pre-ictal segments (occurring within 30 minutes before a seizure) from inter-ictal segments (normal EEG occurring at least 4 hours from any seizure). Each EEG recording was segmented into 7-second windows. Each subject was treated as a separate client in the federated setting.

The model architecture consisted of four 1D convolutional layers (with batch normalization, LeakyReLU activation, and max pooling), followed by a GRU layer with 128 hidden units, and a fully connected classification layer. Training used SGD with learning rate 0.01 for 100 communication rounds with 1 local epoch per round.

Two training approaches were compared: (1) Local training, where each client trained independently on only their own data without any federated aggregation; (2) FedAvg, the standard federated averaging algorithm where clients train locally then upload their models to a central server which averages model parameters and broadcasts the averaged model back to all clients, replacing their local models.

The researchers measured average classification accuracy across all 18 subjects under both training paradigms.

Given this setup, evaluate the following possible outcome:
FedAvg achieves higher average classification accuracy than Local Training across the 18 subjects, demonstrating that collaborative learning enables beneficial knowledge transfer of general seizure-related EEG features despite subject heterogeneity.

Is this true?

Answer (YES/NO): NO